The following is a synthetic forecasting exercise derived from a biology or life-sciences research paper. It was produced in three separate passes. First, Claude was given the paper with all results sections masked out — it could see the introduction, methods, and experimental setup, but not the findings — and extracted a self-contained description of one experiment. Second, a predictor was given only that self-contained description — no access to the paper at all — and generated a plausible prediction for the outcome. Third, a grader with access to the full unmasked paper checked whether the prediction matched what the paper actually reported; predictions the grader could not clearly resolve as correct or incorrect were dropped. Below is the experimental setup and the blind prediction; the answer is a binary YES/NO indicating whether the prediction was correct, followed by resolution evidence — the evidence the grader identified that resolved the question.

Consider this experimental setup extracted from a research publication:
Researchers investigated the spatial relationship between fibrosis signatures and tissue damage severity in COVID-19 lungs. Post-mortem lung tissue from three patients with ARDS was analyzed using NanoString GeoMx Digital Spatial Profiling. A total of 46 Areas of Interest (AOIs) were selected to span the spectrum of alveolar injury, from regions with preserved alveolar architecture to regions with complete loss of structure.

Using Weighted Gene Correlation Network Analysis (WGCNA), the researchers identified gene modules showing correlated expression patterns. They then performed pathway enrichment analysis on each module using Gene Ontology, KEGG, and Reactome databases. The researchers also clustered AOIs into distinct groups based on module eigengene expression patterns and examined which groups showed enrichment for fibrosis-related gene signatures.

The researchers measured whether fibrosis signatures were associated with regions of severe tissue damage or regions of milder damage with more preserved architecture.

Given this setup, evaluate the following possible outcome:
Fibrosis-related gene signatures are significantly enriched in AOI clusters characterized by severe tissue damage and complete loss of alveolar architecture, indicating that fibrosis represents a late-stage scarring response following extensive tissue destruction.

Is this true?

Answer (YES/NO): NO